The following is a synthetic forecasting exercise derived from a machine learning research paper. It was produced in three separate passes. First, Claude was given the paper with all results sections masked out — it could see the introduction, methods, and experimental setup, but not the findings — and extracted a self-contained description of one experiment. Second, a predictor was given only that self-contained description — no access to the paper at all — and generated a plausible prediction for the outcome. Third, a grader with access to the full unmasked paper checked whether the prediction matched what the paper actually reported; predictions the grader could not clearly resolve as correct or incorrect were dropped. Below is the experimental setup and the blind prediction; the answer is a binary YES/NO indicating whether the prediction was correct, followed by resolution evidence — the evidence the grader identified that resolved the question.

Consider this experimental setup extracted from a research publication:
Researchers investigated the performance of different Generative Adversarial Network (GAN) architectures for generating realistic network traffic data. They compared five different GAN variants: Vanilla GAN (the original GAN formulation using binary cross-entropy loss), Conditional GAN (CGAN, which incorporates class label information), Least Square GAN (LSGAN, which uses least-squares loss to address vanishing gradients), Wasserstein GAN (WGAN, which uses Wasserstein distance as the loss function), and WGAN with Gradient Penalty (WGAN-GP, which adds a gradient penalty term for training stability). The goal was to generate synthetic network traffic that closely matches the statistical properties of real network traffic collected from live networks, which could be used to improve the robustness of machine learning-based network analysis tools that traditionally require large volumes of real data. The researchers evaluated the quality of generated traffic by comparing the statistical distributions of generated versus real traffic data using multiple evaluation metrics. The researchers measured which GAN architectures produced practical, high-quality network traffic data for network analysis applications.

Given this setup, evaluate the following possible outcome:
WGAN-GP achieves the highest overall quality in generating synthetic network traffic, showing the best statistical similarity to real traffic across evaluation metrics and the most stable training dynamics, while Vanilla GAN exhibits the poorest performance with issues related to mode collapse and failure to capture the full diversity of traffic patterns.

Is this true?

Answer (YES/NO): NO